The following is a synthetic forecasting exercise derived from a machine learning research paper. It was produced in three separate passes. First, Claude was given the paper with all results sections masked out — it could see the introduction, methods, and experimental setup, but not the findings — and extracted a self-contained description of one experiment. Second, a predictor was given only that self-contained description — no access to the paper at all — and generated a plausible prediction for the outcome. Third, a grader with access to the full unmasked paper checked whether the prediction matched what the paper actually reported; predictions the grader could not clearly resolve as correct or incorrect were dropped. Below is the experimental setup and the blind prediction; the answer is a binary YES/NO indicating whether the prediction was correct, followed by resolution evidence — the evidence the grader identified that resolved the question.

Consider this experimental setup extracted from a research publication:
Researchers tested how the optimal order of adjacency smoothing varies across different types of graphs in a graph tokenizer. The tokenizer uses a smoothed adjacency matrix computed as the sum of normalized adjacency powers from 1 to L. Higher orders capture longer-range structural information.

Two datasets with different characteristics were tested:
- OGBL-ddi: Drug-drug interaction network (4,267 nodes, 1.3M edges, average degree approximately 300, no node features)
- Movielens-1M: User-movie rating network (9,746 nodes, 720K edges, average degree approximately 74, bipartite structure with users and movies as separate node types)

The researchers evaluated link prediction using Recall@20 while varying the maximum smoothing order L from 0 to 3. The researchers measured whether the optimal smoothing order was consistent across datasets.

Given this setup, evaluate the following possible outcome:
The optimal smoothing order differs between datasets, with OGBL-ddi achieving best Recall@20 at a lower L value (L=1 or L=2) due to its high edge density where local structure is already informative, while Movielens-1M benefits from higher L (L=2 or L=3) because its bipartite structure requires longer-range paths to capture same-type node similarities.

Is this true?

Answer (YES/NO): NO